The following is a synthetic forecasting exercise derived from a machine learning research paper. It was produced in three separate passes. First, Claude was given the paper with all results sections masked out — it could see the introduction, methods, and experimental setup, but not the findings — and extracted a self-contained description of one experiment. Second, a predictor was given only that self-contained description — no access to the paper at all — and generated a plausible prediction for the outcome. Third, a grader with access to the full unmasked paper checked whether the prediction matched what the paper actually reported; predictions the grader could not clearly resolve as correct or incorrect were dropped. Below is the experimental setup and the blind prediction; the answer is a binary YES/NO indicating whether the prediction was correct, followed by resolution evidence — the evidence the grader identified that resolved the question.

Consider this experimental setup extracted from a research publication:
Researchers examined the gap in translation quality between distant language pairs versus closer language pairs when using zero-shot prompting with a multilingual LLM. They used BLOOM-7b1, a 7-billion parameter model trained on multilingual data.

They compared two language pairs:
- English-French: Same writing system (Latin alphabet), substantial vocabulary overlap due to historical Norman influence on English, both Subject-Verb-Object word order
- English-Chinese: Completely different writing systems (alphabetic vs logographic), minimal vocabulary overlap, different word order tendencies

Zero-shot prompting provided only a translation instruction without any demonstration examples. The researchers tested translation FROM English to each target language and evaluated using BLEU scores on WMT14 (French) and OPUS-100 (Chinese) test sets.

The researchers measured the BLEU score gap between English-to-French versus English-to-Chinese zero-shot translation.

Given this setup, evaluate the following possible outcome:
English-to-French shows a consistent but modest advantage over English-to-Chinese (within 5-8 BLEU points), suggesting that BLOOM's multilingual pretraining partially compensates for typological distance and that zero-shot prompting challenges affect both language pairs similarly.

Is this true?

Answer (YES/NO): NO